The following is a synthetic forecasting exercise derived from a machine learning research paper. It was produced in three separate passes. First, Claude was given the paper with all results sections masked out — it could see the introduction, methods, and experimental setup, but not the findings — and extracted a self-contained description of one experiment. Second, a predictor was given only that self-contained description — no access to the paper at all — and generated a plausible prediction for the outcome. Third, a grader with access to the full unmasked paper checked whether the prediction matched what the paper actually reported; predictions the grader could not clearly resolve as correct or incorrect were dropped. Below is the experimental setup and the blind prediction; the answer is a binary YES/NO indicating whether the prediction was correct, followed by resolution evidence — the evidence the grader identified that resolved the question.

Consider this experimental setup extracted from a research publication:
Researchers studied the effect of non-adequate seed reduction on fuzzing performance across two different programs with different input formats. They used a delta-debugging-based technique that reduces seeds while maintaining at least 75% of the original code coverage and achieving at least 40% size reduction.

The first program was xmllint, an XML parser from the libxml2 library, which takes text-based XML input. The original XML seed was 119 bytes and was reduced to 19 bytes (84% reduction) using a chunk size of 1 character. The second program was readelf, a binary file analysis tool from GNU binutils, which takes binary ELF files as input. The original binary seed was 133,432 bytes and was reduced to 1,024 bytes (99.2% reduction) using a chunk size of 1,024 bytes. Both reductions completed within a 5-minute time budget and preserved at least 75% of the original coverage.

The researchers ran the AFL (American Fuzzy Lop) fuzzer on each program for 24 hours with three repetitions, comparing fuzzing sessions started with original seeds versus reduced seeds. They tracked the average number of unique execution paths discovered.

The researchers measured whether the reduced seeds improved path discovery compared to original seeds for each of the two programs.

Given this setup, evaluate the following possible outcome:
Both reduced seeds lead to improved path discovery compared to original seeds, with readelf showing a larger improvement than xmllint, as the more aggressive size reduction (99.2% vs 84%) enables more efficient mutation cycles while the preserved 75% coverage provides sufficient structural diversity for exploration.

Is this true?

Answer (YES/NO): NO